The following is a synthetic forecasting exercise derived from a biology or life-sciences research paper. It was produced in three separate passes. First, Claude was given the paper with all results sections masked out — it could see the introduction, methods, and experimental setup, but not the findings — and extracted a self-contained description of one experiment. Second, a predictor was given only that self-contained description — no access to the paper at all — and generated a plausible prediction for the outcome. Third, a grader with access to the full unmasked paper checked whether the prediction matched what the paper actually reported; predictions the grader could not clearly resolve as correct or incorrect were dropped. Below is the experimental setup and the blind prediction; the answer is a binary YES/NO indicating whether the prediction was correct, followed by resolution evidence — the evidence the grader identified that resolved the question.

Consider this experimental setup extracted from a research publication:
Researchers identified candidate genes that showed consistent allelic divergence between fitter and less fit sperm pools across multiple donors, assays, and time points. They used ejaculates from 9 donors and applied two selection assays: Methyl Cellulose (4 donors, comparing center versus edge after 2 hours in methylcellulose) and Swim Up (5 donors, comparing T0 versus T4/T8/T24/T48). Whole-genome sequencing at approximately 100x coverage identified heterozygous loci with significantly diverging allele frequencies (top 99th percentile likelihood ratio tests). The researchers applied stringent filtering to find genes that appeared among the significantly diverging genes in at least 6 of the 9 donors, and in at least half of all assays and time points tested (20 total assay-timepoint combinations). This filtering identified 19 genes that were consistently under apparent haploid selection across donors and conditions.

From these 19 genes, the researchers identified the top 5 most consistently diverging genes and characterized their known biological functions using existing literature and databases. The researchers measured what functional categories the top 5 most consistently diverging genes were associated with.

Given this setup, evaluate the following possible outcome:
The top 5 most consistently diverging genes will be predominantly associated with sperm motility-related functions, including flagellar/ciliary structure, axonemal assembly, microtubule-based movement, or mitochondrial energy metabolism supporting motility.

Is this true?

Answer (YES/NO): NO